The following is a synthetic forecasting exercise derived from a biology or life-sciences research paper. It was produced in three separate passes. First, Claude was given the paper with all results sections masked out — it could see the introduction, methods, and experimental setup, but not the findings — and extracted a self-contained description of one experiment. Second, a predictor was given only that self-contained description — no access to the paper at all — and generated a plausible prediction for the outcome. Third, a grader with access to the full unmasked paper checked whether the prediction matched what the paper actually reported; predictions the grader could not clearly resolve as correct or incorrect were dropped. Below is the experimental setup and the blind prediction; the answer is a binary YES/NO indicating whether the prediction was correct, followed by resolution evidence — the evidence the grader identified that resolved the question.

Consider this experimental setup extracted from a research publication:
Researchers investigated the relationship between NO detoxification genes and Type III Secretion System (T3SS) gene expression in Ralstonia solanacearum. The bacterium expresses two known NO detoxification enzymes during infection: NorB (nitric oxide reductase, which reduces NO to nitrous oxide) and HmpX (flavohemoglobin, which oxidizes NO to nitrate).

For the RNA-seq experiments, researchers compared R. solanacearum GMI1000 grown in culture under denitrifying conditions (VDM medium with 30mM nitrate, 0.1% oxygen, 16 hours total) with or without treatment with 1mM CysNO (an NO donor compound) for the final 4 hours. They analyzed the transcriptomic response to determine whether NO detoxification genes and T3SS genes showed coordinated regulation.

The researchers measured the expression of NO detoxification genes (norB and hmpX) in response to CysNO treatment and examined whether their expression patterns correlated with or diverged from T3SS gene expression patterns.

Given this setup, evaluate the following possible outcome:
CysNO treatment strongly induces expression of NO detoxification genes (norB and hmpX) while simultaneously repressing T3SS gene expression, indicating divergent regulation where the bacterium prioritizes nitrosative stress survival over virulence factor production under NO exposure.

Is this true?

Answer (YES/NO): NO